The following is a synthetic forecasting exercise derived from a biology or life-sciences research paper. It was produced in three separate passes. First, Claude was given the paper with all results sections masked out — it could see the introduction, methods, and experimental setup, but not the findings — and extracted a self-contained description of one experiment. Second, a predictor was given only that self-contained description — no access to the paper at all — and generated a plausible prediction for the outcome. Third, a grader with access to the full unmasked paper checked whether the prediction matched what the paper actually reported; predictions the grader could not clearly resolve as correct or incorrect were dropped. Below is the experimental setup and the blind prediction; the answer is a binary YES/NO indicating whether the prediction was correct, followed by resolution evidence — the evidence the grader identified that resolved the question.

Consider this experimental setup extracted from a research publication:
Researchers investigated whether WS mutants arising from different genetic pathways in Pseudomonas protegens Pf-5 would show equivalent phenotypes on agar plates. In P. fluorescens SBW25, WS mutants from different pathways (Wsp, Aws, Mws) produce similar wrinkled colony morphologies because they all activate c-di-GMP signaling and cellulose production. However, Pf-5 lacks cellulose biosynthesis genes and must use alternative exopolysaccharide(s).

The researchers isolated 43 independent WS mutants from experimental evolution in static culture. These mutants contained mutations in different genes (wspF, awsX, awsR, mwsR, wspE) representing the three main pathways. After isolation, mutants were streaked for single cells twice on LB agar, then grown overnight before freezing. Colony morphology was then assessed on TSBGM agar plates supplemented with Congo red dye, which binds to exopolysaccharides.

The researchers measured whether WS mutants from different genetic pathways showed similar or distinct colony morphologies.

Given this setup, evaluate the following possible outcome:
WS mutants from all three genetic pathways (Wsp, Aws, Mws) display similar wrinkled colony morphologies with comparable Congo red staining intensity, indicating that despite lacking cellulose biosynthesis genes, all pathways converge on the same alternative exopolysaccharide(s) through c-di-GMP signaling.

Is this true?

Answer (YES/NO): YES